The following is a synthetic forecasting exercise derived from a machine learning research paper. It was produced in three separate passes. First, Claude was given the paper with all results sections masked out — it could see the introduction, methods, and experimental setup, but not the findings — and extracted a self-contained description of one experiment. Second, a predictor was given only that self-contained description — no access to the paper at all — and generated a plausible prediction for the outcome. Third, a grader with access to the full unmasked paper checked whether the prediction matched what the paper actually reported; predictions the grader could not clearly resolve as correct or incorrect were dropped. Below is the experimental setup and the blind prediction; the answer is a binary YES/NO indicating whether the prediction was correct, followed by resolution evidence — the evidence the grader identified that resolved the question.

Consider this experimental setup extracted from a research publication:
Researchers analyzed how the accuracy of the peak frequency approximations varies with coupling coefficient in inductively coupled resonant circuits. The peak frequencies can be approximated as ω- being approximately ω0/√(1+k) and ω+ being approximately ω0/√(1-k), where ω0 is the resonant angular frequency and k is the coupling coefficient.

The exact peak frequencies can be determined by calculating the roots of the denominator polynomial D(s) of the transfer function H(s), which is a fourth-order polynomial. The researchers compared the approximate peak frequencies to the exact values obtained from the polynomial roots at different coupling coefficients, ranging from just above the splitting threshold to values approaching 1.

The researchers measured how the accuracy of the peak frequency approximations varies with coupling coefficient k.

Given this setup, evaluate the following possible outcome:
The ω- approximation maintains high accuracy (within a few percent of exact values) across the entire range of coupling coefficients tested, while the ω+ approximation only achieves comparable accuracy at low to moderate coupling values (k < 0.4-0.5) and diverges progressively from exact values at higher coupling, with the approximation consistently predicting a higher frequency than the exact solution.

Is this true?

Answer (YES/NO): NO